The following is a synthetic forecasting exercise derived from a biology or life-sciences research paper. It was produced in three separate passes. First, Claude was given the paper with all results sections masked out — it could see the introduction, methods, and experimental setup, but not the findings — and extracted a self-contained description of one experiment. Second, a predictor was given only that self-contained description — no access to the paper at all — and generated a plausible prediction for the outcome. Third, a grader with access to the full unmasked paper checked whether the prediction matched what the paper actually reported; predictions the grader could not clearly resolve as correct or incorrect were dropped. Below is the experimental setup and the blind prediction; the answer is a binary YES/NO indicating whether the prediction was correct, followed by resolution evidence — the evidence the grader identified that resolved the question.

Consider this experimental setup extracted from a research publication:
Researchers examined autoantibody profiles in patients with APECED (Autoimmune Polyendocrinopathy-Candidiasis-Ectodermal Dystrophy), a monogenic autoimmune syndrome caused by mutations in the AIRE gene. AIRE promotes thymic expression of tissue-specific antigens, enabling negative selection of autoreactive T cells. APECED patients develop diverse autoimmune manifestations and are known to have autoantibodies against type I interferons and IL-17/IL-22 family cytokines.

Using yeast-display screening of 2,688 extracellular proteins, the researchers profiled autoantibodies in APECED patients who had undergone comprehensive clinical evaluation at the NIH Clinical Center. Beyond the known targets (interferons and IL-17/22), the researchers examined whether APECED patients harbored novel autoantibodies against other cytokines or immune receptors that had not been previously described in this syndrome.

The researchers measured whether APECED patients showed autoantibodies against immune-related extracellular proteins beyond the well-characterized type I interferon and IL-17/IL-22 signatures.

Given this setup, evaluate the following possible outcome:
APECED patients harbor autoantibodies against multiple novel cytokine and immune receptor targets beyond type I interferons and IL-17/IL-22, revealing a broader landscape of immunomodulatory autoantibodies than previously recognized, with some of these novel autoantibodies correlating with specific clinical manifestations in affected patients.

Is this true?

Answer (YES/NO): NO